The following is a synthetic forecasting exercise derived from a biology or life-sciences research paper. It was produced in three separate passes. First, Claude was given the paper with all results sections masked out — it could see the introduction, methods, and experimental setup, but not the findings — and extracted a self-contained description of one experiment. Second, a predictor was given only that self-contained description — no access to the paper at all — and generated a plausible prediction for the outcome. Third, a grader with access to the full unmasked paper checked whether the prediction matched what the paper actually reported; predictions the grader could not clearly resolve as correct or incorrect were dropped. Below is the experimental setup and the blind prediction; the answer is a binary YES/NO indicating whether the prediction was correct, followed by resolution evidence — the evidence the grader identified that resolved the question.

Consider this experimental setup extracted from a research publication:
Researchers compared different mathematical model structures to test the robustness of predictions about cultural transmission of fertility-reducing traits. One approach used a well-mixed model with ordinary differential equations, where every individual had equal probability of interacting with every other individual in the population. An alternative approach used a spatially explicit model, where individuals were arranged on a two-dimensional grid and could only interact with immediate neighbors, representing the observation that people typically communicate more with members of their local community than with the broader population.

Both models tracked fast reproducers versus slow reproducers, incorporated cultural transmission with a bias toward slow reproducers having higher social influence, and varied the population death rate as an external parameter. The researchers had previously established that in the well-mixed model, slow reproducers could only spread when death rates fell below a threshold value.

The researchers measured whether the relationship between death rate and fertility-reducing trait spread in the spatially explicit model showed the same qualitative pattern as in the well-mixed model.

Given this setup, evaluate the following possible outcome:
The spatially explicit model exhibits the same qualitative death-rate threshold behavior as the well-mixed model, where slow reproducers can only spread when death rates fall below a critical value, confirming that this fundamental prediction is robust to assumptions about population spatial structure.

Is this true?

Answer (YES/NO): YES